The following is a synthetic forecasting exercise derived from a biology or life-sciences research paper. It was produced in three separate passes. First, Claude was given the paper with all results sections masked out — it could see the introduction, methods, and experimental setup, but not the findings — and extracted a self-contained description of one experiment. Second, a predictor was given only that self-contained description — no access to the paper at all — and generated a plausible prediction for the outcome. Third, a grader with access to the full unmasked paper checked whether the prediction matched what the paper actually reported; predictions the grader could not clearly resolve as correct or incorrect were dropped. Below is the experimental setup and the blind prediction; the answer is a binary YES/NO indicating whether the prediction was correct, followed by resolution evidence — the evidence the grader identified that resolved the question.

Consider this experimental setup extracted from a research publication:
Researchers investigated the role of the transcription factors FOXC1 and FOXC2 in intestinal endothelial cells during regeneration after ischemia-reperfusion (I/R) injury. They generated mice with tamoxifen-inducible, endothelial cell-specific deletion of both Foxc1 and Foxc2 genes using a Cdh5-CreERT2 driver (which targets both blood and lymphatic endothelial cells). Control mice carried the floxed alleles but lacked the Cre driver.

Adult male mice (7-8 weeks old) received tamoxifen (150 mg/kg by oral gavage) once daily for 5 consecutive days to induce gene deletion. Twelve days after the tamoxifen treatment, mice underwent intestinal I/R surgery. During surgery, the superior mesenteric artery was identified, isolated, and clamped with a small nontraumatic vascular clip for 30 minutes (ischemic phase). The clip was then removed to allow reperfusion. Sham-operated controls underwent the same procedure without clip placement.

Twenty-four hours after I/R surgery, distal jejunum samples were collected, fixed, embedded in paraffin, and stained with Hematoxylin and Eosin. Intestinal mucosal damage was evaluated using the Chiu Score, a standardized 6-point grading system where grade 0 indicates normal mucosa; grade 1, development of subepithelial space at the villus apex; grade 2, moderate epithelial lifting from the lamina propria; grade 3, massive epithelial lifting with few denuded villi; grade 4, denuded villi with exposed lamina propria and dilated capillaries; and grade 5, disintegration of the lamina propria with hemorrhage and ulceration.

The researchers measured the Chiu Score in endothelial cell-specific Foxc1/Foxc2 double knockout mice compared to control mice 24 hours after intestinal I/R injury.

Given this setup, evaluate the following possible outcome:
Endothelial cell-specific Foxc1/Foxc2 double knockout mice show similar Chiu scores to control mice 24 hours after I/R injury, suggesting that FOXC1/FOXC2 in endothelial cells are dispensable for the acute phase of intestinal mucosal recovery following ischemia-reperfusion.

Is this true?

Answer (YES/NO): NO